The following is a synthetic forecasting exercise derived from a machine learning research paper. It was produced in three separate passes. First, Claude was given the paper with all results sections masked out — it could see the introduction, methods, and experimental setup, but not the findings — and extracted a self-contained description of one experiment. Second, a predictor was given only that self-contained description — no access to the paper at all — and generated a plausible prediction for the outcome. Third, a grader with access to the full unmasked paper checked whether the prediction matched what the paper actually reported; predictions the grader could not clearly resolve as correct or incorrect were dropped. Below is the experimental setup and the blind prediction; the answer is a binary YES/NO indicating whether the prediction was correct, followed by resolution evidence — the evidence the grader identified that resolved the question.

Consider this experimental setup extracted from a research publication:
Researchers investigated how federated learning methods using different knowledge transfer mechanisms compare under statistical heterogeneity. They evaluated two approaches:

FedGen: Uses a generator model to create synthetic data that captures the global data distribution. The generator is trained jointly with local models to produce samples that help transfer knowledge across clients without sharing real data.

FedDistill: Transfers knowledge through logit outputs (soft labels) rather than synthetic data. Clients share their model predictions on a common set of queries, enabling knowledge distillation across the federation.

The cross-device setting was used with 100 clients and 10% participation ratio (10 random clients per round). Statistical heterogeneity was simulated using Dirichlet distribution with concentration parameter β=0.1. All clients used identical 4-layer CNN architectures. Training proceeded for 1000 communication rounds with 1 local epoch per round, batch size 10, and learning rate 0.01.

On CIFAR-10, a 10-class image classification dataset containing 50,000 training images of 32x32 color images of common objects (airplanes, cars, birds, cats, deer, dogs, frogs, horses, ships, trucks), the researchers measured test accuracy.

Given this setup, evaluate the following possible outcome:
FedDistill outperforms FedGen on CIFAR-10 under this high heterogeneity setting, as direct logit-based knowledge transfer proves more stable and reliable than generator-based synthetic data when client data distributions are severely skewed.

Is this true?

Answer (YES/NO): YES